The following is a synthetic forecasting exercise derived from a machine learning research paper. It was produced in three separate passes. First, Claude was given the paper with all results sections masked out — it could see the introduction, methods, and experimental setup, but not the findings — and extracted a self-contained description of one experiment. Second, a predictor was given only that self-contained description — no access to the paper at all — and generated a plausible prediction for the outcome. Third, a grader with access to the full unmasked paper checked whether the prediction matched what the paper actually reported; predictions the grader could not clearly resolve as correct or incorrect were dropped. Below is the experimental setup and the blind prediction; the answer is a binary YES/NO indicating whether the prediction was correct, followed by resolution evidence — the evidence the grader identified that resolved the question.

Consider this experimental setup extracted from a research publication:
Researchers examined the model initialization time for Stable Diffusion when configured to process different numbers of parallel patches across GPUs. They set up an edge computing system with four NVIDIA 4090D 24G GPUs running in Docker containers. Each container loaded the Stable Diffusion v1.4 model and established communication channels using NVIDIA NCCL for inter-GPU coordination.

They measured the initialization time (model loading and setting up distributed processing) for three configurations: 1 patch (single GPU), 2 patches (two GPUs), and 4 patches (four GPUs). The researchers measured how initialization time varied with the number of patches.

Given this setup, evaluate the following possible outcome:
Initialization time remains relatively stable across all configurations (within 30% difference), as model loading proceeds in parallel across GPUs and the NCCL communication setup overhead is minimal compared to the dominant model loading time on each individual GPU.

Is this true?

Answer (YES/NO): YES